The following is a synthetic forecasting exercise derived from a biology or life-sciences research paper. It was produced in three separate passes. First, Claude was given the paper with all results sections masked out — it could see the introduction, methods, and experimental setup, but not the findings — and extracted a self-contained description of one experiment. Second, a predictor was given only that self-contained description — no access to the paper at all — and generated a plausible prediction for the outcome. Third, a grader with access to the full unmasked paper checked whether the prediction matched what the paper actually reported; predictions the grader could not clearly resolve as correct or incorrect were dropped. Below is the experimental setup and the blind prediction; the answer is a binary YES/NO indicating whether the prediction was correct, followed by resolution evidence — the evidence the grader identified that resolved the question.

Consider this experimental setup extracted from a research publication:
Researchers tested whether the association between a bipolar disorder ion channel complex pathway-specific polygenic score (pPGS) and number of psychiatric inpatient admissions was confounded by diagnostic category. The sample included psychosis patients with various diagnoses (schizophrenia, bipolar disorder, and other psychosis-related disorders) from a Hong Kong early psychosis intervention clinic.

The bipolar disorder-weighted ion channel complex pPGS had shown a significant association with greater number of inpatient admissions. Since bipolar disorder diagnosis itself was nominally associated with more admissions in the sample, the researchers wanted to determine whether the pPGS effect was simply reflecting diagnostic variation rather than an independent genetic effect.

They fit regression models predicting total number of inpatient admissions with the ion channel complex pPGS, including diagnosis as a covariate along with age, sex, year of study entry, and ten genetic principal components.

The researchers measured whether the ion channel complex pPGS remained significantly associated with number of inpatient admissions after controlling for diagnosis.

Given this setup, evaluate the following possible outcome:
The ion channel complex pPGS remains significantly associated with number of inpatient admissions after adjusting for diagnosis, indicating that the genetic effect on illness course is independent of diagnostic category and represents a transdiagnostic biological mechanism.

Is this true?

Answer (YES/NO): YES